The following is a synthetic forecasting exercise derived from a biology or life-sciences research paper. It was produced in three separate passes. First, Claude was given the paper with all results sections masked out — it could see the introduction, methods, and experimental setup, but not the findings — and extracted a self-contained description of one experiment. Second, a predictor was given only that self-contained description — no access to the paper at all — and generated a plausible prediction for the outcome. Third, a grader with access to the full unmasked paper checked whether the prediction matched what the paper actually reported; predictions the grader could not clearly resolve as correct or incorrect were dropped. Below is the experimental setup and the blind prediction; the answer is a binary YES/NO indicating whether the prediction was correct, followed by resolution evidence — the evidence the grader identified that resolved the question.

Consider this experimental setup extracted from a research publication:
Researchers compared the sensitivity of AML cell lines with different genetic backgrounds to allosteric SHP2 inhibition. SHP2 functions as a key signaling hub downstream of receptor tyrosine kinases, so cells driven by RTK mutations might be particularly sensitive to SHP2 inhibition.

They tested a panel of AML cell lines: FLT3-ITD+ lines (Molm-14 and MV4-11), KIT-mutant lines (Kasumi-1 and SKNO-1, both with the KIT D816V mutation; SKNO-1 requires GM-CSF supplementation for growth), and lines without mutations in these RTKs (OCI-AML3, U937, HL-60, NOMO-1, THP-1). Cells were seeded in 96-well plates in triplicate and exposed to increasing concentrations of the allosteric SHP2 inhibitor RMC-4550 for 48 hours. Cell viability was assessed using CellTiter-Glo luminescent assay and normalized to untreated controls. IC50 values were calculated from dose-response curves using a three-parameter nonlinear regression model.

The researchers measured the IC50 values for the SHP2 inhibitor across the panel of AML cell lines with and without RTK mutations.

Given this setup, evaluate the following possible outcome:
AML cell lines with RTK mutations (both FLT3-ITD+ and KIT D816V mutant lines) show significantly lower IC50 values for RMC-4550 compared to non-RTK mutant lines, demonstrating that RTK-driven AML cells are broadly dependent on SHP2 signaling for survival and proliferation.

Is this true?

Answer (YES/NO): YES